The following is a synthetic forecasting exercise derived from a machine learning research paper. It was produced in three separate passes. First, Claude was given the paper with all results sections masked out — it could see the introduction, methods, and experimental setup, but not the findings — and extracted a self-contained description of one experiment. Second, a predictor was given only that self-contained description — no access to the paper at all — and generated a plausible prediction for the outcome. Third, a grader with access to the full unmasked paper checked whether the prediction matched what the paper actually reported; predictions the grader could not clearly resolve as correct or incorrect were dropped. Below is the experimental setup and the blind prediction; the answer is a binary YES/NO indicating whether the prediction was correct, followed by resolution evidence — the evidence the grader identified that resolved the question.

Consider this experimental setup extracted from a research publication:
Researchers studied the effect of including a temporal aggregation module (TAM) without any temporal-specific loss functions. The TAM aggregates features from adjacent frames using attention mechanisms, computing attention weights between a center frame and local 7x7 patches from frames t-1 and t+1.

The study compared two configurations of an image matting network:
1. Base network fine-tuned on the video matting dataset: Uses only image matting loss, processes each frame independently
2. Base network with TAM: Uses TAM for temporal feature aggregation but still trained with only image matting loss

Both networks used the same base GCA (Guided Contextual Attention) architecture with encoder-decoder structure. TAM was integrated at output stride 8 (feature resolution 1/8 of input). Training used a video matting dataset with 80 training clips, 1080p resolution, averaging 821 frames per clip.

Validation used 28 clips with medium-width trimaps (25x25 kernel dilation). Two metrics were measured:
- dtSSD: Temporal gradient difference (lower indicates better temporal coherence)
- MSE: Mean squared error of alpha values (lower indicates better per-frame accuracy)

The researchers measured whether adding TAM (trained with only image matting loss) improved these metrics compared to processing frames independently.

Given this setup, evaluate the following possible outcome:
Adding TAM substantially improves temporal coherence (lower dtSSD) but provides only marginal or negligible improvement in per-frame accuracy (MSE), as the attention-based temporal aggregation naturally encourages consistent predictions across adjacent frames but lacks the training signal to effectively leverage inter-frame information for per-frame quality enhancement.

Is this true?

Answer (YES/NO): NO